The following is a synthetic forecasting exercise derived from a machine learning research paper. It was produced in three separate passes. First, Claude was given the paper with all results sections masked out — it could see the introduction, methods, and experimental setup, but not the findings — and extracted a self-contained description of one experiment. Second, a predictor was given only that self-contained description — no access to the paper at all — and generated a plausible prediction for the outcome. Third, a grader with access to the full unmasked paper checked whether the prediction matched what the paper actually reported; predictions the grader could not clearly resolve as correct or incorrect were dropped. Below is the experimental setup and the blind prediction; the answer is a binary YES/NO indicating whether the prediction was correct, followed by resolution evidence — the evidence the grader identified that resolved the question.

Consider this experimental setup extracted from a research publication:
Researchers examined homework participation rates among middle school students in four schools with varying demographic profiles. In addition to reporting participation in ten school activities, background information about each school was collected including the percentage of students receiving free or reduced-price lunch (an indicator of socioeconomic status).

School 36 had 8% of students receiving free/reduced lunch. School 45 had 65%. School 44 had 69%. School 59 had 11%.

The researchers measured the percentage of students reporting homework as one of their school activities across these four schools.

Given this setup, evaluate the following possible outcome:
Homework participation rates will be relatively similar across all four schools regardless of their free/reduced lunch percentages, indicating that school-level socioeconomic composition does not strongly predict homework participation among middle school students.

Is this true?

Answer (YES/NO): NO